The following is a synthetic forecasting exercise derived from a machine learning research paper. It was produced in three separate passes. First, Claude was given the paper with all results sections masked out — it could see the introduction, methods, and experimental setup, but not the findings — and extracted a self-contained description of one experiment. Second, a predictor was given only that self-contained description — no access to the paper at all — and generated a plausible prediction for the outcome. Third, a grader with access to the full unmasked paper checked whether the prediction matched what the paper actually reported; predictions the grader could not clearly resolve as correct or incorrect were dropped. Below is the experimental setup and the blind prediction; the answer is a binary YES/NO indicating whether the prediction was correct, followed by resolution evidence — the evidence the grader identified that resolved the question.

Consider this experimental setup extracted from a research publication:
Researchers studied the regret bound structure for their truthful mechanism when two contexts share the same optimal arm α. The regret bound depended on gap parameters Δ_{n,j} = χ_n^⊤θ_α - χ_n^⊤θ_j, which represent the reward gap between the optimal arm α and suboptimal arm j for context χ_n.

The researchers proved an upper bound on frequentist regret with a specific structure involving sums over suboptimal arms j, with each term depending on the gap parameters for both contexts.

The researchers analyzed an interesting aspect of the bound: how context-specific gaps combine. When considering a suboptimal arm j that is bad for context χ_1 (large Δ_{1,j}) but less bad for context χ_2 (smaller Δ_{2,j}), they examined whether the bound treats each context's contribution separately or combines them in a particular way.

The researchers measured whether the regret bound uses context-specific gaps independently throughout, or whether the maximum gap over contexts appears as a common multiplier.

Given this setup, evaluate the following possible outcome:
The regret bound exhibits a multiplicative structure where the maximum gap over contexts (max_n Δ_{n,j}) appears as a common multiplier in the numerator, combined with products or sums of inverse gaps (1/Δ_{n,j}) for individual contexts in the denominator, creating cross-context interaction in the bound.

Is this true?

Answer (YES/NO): YES